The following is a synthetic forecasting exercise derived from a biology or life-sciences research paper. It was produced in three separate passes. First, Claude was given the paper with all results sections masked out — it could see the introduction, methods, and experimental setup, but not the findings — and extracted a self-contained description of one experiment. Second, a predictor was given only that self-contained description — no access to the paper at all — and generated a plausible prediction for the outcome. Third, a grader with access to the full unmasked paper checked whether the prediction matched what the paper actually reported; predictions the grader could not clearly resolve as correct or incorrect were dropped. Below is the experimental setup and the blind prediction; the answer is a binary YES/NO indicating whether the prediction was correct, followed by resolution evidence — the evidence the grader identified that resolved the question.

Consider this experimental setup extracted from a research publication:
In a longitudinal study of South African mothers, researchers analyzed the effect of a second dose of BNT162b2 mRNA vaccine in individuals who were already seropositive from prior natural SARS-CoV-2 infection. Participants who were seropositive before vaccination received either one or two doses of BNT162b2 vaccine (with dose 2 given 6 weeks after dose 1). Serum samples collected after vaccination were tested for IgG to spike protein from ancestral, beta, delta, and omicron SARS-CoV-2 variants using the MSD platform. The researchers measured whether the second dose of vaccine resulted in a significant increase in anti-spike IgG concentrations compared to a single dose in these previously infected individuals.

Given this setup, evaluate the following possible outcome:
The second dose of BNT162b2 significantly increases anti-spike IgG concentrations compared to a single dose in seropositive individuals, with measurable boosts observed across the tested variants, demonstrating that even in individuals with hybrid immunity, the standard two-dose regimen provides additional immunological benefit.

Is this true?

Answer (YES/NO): NO